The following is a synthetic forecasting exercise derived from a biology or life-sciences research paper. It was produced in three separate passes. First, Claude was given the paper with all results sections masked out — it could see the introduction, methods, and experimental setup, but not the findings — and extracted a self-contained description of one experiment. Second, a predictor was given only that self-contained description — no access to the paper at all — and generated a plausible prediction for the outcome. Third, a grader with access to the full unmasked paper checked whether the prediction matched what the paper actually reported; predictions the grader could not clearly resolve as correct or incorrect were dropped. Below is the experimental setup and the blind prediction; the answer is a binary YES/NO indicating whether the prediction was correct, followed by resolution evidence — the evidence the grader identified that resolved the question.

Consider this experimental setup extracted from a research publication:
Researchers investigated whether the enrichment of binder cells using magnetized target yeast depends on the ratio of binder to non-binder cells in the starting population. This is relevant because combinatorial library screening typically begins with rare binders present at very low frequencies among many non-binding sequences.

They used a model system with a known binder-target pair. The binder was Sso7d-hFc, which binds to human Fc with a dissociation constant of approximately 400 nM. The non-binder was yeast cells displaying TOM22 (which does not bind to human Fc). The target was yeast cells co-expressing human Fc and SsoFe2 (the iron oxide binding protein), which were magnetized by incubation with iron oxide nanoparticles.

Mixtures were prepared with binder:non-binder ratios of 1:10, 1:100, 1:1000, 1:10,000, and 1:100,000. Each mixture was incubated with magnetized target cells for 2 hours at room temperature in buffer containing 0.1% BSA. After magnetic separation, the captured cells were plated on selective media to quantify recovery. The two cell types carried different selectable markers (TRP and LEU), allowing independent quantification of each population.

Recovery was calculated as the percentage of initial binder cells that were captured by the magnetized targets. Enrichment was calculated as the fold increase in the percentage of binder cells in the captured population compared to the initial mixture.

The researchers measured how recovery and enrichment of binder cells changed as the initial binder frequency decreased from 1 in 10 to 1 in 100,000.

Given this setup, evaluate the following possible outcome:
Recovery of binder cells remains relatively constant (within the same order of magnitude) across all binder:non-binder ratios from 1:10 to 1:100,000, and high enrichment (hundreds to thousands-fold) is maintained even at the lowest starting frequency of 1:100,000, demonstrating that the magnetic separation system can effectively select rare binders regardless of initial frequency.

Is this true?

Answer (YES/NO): NO